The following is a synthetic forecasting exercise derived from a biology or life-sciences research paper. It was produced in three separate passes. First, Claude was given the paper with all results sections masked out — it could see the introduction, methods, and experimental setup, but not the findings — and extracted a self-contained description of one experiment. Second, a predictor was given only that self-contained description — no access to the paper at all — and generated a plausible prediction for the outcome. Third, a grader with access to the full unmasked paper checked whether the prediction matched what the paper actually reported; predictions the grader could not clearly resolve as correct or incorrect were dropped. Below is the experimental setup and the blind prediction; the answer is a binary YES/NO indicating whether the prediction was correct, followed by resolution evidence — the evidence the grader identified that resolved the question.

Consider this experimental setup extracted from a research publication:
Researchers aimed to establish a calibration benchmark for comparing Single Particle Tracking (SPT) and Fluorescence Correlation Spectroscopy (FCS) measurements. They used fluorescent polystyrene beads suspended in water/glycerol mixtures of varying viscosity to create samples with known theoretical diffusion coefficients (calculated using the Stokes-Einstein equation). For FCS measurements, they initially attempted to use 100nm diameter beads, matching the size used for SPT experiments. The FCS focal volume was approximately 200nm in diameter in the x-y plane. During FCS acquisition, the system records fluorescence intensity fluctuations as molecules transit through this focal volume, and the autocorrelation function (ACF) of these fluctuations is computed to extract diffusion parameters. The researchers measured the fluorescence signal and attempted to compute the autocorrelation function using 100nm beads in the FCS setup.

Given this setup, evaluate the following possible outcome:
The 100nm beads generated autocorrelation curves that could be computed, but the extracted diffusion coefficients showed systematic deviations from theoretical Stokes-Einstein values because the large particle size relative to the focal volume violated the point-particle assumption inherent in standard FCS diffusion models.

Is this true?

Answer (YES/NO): NO